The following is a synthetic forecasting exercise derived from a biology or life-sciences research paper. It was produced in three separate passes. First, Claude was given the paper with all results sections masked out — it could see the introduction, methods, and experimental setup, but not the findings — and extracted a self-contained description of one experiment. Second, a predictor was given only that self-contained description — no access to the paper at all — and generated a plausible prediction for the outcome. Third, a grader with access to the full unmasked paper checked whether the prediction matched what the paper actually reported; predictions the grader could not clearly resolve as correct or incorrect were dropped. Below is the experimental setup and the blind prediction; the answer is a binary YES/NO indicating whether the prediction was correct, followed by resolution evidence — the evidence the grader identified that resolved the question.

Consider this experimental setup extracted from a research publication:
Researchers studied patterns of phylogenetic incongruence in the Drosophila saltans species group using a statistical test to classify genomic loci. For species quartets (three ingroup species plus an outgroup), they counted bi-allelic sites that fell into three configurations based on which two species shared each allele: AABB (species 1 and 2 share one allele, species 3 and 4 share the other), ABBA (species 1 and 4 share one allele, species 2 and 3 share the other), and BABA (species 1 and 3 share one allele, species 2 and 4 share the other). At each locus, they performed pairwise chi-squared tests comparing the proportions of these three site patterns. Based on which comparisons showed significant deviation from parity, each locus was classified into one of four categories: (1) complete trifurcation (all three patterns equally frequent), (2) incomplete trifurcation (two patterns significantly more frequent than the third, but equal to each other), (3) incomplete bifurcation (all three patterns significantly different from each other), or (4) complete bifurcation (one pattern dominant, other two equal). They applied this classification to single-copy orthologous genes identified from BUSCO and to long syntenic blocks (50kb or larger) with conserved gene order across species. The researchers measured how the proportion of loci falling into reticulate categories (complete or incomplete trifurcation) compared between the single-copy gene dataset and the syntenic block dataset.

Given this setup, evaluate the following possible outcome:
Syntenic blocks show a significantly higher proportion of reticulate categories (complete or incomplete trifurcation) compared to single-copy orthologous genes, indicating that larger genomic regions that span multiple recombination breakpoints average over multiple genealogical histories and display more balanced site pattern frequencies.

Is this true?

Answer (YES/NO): NO